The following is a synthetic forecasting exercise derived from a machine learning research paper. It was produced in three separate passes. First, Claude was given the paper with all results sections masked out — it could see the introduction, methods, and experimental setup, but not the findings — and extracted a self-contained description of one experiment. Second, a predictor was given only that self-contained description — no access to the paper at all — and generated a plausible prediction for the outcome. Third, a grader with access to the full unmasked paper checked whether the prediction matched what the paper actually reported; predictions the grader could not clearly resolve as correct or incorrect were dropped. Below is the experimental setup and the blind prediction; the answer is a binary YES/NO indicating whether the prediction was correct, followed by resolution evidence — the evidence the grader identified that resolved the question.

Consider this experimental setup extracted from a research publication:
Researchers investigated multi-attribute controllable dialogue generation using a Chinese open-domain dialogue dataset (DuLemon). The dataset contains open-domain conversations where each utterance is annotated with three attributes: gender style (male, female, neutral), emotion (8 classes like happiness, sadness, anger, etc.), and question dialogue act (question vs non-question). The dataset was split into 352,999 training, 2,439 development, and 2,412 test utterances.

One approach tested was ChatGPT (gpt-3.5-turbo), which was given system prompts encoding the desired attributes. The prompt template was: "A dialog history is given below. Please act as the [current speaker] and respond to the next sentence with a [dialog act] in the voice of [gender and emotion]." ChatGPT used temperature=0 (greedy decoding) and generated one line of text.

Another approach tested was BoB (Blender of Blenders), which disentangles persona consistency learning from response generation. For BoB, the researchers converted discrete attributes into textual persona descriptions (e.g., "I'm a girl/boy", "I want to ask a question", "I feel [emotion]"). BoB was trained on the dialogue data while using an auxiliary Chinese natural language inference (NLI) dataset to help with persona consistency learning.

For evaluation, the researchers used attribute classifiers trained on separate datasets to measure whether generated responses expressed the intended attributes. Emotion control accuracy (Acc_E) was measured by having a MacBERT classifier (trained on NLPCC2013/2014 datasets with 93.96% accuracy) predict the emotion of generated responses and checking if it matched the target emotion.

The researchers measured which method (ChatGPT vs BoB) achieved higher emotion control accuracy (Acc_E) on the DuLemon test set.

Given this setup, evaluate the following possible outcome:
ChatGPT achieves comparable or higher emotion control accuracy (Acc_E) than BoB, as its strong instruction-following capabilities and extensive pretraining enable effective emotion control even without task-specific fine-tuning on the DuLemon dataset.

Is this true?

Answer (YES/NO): NO